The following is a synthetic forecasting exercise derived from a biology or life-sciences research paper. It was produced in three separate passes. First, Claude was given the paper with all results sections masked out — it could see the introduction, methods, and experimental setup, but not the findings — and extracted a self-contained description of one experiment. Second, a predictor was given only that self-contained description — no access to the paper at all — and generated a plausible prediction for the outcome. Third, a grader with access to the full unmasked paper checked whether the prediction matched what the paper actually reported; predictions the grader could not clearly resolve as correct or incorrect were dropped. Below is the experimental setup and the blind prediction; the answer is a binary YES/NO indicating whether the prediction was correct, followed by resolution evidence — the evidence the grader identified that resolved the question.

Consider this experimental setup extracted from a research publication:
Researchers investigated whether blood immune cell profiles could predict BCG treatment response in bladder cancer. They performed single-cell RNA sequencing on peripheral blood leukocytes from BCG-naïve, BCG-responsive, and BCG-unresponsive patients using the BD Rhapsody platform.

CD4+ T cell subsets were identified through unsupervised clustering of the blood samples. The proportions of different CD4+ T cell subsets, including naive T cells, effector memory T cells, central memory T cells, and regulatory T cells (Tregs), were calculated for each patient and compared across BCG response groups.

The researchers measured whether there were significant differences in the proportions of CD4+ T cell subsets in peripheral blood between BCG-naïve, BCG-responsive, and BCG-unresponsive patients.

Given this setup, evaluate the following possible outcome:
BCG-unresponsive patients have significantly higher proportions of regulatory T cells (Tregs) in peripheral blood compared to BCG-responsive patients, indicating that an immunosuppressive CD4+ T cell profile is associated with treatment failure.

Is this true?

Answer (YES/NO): NO